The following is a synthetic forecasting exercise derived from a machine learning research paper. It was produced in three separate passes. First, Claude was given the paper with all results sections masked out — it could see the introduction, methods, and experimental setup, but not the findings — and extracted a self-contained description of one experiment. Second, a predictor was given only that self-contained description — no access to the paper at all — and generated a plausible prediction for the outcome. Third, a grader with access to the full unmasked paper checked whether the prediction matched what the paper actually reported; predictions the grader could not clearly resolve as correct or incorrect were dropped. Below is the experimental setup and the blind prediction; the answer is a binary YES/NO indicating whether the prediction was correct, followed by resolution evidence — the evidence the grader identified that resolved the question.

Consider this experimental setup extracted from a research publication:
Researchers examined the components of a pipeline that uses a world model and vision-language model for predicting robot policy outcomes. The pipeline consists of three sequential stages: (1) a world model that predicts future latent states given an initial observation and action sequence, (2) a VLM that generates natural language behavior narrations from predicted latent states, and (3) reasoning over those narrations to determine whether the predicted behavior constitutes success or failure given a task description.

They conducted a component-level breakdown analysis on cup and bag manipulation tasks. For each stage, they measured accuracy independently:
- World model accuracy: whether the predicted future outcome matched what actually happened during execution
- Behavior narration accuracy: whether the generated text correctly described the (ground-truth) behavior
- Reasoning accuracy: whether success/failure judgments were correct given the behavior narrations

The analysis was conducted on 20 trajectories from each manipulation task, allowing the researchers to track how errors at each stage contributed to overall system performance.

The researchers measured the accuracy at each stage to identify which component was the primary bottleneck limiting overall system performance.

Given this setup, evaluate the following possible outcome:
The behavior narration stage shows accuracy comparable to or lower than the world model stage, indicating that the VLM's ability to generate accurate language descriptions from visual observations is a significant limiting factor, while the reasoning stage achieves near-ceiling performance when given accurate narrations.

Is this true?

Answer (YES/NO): NO